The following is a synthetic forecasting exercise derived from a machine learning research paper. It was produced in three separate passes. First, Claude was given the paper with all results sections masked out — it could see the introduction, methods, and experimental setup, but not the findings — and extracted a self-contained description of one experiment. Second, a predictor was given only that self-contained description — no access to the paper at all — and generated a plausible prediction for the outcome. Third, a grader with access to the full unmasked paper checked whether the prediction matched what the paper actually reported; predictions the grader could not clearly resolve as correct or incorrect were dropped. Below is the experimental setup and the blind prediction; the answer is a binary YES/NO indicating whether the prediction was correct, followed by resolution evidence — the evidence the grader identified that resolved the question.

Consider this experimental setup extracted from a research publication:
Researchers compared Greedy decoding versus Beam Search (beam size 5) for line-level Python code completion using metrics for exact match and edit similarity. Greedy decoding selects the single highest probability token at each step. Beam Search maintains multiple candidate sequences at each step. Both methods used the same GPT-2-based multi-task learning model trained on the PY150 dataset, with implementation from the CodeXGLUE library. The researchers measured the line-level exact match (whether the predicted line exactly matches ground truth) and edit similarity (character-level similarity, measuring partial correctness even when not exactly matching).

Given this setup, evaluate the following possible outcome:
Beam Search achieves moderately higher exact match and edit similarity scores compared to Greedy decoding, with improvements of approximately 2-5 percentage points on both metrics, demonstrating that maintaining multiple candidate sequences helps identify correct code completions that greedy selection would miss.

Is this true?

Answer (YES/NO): NO